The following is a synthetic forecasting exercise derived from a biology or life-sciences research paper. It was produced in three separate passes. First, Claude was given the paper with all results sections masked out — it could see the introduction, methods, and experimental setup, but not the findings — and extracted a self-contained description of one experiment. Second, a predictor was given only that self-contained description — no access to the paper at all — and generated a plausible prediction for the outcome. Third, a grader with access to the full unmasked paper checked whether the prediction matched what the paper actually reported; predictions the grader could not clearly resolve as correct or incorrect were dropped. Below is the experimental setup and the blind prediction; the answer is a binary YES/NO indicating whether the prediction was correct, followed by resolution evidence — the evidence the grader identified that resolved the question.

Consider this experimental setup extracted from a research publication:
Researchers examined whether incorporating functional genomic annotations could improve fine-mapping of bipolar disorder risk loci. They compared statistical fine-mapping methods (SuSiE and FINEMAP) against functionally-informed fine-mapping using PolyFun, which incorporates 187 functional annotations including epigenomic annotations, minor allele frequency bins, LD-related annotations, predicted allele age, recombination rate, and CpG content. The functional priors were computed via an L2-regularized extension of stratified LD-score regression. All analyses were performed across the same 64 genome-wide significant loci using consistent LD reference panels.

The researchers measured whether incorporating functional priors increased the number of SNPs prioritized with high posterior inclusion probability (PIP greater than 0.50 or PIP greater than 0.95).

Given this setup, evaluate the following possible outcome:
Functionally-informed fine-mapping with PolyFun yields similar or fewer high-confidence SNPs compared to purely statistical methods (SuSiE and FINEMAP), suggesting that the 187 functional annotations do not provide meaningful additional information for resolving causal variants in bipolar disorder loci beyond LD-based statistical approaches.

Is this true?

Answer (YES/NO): NO